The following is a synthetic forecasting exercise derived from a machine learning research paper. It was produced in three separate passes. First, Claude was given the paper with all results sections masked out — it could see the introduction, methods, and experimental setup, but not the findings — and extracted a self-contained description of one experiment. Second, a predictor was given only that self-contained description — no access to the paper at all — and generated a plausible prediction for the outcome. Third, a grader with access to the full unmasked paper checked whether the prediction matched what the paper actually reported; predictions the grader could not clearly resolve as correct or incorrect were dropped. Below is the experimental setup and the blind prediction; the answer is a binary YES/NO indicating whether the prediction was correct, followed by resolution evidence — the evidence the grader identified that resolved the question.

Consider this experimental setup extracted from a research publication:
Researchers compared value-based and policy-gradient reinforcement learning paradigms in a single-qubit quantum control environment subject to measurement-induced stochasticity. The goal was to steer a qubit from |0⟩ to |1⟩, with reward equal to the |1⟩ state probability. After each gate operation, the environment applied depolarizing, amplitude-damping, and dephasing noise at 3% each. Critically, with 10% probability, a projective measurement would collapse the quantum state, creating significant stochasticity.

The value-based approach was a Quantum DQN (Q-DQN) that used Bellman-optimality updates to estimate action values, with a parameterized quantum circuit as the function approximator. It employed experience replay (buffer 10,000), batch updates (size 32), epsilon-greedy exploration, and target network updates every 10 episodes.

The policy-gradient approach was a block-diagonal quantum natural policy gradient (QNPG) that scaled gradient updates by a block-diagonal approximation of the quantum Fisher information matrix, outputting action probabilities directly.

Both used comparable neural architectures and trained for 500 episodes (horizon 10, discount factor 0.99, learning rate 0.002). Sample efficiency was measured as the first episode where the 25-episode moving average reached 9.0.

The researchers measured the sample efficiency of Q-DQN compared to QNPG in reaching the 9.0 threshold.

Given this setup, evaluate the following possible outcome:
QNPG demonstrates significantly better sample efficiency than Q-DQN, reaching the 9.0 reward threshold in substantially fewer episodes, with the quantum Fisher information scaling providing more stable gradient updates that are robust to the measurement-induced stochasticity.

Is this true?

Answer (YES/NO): YES